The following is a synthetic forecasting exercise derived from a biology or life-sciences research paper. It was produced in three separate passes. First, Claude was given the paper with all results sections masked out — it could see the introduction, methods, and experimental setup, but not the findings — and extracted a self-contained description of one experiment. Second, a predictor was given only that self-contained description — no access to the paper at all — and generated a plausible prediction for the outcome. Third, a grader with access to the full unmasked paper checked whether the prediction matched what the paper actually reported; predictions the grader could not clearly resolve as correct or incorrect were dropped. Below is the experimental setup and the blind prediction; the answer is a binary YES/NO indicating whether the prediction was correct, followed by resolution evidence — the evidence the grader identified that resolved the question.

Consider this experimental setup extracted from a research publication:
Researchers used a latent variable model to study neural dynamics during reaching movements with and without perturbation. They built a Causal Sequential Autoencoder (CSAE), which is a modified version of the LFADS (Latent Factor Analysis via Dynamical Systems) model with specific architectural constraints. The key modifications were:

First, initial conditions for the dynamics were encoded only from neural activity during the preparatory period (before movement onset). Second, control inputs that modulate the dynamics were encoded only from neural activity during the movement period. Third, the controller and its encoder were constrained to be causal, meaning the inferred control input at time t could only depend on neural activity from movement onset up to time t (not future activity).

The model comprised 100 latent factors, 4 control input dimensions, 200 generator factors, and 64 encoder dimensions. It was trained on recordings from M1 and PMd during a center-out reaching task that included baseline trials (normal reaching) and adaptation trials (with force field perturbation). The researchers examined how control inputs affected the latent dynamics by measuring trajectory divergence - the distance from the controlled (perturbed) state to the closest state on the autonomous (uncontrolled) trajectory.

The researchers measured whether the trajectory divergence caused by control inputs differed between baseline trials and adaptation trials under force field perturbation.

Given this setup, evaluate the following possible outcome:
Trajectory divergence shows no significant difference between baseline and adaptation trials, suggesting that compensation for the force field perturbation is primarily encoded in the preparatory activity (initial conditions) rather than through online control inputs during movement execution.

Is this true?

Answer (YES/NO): NO